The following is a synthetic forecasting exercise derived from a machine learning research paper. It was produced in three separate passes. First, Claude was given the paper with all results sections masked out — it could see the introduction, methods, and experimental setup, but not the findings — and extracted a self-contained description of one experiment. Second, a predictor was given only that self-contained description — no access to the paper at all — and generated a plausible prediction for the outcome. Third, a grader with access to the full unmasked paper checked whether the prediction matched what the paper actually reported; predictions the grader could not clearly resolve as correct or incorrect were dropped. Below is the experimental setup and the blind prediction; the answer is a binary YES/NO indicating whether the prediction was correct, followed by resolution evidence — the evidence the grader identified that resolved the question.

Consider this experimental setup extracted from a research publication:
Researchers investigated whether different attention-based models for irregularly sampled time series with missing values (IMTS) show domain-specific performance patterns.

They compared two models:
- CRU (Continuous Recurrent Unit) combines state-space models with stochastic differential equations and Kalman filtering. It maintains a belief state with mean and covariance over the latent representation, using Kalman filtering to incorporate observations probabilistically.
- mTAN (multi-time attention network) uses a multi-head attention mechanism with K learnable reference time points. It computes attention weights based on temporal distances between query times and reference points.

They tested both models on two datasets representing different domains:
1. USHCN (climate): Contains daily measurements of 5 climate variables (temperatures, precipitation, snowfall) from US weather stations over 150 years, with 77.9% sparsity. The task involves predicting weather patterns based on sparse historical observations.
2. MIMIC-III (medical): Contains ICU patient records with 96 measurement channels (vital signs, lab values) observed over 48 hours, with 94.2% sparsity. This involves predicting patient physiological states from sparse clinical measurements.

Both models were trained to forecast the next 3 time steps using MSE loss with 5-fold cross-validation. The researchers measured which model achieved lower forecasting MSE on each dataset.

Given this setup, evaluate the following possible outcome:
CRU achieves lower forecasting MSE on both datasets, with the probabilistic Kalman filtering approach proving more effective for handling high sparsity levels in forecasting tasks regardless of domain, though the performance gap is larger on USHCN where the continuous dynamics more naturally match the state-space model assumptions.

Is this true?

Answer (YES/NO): NO